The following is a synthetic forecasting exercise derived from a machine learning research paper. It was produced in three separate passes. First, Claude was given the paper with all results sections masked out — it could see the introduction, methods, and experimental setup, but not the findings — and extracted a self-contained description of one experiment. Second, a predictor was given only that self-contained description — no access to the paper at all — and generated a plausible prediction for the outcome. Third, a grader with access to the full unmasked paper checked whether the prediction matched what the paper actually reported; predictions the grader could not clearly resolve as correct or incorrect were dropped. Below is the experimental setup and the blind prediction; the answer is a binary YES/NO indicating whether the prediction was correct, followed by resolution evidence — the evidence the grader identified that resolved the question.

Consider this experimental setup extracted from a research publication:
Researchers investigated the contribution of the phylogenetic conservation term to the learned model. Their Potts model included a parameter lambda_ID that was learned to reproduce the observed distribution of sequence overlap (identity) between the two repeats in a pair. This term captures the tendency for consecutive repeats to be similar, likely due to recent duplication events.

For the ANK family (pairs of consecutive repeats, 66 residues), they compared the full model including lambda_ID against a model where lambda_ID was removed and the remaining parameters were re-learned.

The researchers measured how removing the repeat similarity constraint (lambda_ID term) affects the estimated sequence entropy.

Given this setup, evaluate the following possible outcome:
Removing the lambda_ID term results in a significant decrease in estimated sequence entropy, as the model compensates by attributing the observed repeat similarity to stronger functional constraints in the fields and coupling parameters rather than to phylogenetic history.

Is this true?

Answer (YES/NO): NO